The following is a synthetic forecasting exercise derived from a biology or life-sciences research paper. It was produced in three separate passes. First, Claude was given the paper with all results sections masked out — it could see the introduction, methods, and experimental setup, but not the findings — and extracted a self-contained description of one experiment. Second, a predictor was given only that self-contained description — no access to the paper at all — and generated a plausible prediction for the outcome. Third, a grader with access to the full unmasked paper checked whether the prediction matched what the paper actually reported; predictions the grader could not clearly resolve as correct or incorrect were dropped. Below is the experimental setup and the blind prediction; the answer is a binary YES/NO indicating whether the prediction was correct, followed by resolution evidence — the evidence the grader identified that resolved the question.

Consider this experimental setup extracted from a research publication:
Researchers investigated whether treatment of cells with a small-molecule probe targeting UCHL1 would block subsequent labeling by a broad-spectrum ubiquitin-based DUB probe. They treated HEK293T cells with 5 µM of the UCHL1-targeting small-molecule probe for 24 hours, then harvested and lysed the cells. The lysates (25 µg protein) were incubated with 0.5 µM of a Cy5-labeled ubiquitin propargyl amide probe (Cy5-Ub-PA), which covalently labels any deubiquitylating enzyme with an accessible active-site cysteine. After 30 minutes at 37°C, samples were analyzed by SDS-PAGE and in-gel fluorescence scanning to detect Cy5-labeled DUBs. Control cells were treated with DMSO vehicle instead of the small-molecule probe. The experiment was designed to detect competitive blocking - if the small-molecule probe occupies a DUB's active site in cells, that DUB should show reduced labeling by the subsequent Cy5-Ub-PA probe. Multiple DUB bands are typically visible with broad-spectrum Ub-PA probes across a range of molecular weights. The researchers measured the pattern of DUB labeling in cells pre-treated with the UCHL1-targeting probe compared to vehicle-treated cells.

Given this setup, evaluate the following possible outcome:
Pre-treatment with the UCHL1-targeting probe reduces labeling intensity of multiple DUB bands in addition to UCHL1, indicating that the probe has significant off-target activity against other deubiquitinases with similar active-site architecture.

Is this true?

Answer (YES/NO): NO